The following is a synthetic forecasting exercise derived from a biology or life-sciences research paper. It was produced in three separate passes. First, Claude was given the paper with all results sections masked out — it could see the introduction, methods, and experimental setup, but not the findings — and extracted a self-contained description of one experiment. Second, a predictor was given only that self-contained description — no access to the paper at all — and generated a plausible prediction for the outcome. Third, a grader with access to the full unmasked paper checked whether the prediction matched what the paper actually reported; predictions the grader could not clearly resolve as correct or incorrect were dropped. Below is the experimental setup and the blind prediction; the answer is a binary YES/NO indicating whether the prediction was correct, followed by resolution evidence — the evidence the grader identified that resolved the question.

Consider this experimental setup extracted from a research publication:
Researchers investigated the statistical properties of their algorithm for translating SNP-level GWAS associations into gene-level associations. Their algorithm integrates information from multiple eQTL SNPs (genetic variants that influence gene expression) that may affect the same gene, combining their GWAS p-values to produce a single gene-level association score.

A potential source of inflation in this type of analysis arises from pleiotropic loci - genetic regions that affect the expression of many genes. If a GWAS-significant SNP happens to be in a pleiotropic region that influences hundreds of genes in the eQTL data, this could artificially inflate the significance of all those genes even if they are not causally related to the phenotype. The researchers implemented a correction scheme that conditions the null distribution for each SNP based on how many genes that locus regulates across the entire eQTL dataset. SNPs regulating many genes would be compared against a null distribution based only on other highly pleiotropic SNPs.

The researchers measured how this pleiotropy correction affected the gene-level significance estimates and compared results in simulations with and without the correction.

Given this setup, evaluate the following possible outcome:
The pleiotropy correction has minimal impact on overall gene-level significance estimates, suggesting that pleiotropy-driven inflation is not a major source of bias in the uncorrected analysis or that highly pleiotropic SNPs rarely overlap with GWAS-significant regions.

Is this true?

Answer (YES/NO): YES